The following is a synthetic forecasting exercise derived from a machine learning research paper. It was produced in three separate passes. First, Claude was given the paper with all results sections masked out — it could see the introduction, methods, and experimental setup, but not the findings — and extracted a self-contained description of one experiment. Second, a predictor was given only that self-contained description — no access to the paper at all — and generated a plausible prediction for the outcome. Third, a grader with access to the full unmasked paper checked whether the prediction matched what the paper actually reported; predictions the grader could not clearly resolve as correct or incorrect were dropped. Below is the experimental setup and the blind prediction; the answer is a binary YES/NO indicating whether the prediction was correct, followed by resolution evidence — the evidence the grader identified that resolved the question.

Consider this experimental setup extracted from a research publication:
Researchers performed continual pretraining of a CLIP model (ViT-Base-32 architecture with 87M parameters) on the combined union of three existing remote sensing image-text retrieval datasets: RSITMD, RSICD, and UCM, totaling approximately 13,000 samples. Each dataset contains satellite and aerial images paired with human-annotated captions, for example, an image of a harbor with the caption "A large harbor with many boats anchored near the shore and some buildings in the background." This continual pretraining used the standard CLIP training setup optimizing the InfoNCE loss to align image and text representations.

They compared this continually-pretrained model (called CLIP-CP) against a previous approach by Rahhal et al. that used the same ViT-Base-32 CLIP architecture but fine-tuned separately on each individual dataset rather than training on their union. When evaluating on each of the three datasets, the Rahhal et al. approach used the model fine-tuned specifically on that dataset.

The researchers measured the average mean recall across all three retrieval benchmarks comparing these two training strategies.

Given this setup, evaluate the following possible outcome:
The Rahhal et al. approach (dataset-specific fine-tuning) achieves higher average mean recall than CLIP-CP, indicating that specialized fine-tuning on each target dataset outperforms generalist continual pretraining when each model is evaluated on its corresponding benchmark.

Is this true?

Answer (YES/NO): NO